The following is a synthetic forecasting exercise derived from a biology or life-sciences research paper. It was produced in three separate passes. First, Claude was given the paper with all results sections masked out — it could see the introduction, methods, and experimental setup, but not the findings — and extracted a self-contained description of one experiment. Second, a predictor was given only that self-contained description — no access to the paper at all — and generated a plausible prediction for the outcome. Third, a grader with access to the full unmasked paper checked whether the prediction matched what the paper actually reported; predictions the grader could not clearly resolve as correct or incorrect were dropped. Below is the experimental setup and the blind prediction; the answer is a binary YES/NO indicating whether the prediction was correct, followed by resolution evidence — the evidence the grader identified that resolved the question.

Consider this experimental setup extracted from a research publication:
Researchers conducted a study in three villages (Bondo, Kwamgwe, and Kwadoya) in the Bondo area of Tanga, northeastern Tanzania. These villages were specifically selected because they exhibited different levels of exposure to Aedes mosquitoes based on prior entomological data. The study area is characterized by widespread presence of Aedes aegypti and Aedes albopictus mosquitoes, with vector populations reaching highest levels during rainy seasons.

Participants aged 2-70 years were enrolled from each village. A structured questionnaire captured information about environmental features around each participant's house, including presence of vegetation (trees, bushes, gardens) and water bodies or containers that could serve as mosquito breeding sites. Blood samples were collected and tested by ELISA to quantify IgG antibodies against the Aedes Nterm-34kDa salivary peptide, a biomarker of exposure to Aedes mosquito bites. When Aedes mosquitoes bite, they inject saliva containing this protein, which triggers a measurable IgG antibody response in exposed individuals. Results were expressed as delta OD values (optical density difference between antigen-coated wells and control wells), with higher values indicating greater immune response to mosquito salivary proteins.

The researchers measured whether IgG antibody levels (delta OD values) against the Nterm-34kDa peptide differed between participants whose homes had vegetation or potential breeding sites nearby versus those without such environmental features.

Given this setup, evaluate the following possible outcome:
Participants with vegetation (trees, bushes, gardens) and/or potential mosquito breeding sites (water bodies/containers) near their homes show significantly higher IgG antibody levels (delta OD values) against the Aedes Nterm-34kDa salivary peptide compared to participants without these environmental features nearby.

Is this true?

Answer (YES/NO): YES